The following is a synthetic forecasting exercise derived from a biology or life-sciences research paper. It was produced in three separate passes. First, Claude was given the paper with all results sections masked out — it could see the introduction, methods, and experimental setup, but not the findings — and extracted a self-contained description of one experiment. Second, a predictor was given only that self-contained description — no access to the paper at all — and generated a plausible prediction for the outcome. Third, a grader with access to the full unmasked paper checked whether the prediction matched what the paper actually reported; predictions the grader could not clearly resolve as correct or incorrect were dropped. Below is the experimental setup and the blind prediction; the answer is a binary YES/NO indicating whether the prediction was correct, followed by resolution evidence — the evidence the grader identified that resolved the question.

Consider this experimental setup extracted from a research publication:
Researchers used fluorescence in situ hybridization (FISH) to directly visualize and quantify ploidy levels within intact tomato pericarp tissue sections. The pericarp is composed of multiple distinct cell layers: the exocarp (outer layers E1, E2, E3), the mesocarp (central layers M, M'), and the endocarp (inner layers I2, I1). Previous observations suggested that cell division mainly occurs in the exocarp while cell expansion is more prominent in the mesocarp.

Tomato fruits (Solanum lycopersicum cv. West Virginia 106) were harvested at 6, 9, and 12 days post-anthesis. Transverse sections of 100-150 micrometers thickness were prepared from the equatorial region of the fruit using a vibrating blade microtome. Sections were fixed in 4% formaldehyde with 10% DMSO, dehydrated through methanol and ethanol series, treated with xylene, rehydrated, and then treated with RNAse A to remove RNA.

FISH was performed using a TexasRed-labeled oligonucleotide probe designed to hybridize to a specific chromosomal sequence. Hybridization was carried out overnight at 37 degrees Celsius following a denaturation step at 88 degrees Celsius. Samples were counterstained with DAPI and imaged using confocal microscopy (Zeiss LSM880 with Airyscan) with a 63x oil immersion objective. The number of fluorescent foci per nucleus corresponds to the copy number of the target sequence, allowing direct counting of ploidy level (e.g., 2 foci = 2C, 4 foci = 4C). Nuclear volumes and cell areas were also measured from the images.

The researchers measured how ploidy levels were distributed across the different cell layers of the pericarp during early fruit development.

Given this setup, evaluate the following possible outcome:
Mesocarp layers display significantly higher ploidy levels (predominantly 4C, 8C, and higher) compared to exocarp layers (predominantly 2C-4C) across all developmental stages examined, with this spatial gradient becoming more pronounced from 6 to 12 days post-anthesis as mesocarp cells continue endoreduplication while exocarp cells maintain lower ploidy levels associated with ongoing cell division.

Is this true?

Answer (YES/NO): YES